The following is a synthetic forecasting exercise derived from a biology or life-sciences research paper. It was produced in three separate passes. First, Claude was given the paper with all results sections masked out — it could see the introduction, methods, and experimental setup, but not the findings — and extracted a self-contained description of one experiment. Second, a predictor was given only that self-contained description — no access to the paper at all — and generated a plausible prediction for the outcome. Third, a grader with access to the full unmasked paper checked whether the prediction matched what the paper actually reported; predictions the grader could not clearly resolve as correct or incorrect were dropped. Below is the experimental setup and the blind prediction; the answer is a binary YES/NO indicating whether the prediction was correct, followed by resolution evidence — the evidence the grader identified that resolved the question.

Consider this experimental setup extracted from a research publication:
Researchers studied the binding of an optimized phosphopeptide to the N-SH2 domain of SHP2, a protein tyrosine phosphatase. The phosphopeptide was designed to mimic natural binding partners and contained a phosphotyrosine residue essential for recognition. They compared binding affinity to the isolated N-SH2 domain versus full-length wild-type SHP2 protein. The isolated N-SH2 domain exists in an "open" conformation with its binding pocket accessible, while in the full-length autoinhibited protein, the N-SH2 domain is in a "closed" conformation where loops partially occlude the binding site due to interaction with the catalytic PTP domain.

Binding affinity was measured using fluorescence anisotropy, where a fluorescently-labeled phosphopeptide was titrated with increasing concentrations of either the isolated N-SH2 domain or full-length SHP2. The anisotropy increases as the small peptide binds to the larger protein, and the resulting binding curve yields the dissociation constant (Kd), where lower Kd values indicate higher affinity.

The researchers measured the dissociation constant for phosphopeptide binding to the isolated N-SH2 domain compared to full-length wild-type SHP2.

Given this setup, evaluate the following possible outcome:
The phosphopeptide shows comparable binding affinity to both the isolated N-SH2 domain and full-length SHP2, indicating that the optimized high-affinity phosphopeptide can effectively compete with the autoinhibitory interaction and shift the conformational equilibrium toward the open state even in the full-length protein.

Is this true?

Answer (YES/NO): NO